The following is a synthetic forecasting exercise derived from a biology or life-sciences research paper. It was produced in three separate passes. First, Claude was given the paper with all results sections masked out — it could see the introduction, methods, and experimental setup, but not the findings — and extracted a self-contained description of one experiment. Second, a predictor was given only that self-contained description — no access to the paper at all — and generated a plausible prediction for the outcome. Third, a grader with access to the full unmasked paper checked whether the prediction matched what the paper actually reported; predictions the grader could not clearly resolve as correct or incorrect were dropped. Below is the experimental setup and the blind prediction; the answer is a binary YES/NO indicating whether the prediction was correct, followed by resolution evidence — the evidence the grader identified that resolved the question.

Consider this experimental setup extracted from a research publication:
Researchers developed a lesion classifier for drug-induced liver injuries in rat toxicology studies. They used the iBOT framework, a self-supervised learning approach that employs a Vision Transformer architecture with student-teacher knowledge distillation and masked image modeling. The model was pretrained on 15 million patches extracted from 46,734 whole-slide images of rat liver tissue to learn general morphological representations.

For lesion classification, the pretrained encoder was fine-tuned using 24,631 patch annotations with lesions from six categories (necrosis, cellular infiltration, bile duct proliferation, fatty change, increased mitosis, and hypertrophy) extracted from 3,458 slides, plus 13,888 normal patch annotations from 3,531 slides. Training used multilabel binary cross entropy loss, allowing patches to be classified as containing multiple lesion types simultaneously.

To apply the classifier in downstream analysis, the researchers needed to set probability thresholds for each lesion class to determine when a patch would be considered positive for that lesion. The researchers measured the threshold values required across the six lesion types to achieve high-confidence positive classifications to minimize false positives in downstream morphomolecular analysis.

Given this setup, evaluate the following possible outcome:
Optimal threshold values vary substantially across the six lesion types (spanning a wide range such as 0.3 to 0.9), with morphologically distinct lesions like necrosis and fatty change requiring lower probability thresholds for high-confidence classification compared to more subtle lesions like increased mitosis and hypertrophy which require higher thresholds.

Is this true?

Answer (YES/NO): NO